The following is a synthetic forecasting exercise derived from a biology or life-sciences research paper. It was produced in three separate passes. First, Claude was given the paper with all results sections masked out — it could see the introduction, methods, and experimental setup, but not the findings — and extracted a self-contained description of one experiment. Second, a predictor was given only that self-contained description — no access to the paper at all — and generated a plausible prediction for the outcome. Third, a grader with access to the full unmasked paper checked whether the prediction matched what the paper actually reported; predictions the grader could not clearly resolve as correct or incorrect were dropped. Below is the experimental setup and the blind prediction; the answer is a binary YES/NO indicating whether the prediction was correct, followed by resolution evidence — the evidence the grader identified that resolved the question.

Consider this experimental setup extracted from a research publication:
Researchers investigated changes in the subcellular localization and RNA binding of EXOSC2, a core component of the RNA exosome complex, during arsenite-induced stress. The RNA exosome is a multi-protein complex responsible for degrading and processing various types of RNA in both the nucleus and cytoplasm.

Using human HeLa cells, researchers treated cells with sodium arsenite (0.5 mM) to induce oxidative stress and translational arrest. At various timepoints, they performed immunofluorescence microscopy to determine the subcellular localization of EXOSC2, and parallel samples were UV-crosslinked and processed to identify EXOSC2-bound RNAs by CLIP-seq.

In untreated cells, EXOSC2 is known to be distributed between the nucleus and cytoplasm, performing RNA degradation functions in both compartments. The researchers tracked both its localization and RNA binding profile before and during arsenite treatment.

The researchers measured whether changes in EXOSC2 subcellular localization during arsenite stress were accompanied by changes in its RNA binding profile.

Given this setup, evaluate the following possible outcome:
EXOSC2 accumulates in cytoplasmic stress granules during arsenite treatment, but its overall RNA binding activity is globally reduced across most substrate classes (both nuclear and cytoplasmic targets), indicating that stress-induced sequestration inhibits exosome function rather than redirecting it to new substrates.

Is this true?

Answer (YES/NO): NO